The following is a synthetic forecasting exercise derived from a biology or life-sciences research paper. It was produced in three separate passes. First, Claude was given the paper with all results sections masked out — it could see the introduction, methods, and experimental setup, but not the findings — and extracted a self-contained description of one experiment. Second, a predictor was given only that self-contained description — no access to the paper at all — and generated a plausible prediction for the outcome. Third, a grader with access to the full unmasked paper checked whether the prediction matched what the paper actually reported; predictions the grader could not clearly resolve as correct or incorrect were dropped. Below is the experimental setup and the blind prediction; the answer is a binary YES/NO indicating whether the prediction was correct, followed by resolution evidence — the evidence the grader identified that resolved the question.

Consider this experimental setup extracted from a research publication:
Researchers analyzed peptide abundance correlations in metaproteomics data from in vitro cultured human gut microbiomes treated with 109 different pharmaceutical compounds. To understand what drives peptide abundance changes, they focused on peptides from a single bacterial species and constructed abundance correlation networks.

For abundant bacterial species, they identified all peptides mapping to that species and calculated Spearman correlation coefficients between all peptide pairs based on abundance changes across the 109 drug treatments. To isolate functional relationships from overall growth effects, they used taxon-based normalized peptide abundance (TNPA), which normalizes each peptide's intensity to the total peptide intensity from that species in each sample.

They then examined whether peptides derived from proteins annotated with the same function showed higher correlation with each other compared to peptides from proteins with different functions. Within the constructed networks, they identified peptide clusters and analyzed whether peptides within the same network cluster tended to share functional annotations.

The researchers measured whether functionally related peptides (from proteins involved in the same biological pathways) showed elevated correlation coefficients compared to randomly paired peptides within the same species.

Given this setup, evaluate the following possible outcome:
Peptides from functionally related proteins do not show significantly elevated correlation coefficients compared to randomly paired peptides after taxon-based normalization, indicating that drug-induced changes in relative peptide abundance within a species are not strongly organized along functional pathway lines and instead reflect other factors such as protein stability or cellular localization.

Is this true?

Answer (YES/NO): NO